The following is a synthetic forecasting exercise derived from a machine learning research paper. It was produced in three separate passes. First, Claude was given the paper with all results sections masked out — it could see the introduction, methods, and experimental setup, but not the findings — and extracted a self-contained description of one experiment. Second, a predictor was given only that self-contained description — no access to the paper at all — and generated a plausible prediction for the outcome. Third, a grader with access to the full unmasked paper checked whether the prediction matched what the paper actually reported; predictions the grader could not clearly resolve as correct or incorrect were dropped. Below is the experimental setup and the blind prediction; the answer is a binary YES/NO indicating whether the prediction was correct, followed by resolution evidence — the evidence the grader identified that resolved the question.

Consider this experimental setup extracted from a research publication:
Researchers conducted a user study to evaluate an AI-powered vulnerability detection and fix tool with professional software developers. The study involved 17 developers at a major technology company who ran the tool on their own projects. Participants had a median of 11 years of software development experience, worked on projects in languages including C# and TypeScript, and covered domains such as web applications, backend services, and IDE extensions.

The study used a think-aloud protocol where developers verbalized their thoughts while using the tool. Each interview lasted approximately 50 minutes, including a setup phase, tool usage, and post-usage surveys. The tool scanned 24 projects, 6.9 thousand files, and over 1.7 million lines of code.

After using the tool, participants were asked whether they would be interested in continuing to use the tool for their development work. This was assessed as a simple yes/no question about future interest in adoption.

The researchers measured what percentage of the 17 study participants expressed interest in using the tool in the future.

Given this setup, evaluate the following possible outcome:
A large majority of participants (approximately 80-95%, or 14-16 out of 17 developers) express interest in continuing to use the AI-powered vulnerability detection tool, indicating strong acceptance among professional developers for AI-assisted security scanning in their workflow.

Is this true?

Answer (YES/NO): NO